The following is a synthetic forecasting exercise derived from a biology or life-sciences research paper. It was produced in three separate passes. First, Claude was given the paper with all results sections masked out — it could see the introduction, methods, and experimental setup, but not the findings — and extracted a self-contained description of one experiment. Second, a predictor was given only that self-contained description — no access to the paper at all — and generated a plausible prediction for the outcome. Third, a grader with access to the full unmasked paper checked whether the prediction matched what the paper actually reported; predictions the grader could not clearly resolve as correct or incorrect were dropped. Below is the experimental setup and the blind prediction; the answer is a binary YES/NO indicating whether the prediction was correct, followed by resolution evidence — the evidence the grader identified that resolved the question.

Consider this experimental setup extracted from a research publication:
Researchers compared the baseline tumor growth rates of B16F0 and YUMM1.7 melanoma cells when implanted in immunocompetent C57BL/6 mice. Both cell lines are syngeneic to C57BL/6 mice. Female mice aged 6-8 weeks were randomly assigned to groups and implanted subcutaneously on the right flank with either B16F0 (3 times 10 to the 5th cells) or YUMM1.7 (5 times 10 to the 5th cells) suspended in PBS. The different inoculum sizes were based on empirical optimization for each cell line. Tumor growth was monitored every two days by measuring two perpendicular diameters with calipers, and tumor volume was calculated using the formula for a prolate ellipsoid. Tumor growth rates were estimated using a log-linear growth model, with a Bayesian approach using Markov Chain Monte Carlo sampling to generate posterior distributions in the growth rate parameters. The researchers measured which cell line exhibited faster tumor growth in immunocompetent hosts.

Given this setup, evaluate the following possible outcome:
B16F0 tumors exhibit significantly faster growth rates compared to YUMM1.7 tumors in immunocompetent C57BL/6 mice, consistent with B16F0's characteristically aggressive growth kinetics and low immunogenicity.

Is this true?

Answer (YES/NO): NO